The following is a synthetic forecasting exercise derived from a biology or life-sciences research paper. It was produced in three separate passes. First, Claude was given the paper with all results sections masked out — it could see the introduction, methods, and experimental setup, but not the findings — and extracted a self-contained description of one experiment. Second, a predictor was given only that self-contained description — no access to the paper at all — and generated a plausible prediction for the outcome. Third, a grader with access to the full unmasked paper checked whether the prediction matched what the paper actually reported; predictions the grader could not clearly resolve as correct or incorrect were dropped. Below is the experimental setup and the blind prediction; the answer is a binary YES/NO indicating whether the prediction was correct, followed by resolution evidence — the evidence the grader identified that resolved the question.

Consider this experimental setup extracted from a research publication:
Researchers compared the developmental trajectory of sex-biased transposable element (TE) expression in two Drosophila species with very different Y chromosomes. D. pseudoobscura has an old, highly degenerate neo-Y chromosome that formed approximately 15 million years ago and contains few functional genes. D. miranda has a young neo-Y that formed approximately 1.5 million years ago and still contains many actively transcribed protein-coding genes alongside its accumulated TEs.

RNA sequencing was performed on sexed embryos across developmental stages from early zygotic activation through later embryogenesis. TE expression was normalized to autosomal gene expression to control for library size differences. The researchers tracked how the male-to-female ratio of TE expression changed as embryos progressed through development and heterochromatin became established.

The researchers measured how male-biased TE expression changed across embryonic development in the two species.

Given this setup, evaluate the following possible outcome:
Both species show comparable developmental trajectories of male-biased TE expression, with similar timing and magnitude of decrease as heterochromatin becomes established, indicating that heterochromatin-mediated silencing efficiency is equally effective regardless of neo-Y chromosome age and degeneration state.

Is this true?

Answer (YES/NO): NO